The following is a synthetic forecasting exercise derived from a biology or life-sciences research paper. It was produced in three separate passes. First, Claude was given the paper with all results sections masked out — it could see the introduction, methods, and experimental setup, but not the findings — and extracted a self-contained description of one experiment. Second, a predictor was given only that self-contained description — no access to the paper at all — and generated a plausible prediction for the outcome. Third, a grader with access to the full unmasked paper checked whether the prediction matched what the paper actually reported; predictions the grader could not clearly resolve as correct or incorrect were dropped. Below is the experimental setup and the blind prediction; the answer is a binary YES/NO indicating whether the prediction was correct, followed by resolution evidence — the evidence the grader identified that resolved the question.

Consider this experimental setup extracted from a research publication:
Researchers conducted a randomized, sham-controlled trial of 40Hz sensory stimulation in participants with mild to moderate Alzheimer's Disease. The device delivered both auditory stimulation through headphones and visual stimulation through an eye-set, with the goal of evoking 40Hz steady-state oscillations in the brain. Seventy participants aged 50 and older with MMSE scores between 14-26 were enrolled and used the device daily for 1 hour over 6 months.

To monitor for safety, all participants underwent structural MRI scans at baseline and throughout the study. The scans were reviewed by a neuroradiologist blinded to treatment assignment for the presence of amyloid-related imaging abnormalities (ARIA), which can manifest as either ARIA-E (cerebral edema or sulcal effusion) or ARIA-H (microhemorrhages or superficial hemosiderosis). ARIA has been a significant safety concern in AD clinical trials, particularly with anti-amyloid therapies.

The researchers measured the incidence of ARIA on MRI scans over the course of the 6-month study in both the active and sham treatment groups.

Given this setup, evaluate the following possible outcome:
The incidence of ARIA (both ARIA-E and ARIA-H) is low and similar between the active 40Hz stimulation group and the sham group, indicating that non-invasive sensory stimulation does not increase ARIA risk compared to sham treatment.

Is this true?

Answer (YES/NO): YES